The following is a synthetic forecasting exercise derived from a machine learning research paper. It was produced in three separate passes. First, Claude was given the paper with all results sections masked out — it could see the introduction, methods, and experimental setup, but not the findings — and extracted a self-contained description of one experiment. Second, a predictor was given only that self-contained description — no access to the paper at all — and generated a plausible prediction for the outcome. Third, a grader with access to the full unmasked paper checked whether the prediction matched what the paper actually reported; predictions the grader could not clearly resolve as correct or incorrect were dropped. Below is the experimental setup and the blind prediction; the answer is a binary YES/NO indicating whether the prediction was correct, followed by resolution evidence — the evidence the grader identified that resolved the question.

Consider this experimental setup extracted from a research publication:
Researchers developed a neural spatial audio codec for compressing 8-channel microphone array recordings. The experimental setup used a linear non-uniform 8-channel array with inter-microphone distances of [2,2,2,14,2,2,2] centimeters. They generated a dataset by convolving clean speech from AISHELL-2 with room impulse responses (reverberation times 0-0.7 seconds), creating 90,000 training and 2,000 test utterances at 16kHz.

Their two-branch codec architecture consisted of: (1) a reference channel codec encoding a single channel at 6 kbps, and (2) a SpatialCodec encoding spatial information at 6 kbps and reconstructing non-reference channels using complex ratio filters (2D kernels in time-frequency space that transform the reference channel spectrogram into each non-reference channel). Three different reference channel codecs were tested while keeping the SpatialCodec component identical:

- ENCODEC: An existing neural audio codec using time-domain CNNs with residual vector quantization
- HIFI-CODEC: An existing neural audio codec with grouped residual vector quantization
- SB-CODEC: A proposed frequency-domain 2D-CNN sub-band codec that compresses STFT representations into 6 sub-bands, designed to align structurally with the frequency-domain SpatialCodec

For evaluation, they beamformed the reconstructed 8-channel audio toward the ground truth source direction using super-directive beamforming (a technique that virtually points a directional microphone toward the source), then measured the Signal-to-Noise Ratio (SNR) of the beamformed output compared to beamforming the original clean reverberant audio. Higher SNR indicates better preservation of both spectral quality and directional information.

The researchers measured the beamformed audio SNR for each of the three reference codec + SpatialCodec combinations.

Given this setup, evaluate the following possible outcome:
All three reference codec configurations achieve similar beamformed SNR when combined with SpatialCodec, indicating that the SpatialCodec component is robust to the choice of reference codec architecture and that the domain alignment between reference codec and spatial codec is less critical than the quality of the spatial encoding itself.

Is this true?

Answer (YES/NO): NO